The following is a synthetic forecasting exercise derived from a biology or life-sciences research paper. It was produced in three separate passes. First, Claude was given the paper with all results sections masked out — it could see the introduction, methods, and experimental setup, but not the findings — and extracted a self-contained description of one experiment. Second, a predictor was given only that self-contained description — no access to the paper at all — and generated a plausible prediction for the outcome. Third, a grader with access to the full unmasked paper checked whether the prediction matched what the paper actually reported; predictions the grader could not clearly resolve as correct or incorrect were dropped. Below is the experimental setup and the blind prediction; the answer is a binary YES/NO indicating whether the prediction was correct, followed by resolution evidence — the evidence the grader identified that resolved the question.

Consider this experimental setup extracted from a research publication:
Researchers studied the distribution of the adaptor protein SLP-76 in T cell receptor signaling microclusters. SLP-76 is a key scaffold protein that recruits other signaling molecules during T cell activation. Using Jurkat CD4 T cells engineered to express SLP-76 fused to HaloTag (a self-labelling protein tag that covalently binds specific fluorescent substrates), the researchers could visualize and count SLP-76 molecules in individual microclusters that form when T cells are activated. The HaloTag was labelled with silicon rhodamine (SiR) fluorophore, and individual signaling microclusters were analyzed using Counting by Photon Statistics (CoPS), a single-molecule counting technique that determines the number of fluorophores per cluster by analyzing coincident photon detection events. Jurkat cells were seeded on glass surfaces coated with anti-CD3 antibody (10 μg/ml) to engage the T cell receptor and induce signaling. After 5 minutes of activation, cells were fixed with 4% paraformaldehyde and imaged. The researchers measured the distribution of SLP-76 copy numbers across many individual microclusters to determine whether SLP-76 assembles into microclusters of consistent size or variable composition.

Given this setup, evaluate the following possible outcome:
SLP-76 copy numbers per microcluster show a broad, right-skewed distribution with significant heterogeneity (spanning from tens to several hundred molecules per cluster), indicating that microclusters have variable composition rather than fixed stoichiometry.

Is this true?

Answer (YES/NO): NO